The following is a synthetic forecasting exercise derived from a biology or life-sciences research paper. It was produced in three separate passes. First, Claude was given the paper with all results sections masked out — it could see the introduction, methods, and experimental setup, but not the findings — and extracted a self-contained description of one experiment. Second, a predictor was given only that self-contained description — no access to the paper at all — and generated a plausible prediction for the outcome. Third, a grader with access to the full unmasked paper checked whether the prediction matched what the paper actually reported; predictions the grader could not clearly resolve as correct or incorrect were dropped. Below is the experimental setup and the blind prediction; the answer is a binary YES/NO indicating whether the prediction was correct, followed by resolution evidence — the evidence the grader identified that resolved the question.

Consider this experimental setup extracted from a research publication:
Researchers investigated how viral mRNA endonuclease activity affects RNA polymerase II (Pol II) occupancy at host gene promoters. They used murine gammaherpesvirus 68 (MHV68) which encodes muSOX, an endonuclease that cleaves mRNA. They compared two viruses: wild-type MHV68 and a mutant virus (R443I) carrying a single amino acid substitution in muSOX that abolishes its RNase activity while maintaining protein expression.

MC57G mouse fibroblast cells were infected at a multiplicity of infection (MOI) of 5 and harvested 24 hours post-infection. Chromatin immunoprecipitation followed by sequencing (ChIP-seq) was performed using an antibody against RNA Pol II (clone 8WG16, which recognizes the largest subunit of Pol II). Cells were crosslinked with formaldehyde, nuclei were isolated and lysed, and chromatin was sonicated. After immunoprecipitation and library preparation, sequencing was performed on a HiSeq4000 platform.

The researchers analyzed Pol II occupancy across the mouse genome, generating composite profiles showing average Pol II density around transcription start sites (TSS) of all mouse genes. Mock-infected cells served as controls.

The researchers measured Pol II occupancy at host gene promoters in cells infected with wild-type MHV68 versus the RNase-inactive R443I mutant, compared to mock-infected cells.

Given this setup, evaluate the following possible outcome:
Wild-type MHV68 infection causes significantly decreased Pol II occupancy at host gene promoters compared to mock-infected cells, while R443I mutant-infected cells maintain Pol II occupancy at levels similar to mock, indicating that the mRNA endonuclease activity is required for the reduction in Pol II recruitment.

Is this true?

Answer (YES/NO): YES